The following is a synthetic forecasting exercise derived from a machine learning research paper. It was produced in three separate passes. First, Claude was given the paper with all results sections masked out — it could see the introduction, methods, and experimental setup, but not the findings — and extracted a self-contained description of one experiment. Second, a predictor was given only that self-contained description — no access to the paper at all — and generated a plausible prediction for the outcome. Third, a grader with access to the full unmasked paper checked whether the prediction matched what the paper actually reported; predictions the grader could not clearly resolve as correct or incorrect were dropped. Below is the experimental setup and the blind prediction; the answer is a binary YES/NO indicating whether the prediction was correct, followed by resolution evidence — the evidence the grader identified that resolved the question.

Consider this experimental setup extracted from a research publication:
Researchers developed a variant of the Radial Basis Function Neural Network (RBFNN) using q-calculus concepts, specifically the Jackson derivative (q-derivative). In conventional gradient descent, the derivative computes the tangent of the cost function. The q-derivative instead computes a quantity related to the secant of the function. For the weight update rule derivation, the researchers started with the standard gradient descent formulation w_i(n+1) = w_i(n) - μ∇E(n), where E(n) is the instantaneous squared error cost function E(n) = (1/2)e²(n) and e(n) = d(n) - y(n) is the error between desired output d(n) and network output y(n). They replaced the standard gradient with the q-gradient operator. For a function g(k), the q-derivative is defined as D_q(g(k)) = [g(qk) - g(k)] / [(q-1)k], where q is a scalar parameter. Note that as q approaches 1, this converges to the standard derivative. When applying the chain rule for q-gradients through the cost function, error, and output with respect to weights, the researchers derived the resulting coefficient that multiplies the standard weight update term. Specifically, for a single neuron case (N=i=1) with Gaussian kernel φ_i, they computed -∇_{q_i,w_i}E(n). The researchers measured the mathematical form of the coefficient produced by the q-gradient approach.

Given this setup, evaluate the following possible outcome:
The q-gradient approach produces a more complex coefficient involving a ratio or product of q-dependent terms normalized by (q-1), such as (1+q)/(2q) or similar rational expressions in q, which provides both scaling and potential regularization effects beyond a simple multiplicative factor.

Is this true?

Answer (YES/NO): NO